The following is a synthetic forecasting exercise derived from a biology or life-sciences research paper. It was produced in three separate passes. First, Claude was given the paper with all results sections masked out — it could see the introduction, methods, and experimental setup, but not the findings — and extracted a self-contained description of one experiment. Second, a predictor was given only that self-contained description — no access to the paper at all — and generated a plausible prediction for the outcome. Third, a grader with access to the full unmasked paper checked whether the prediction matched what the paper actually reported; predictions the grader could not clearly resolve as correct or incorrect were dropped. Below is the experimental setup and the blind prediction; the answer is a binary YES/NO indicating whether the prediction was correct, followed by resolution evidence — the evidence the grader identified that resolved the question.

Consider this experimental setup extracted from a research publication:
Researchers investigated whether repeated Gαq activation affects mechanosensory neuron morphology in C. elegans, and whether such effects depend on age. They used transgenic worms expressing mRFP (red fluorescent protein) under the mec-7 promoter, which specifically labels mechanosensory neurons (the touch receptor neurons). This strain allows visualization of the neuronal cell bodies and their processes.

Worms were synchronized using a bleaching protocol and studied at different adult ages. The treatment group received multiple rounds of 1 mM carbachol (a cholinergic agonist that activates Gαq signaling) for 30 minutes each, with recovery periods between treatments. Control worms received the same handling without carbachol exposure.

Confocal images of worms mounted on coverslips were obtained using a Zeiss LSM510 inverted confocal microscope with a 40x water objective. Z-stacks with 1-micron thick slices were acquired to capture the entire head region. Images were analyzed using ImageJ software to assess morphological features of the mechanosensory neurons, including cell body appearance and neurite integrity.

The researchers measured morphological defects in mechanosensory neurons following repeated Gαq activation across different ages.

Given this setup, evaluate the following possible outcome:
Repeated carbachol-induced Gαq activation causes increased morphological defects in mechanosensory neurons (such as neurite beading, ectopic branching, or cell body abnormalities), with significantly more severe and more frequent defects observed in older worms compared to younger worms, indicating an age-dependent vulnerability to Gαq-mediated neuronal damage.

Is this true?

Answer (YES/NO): NO